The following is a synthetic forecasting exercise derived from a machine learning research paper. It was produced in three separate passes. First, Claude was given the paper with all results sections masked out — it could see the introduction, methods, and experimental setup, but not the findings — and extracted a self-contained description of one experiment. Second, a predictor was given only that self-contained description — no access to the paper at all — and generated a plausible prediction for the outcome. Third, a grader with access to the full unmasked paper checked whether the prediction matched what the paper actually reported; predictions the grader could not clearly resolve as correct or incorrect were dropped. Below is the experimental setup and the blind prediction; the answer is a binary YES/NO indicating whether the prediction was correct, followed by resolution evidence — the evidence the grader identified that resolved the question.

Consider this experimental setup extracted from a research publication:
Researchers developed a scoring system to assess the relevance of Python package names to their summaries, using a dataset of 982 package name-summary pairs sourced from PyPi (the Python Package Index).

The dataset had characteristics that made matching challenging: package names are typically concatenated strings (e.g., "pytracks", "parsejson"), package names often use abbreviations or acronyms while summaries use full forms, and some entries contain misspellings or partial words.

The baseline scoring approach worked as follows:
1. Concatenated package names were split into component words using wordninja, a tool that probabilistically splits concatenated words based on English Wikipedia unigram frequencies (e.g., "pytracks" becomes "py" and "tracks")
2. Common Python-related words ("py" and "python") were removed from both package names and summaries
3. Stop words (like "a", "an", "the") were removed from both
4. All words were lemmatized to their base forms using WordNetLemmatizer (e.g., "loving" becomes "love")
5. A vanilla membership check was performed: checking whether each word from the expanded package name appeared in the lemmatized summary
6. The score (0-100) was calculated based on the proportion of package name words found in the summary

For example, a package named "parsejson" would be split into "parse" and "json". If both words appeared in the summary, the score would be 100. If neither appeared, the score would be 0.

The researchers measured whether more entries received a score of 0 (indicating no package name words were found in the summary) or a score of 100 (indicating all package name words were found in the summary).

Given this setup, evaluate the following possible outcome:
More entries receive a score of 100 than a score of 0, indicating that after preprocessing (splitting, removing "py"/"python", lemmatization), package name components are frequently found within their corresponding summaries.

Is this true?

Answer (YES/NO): NO